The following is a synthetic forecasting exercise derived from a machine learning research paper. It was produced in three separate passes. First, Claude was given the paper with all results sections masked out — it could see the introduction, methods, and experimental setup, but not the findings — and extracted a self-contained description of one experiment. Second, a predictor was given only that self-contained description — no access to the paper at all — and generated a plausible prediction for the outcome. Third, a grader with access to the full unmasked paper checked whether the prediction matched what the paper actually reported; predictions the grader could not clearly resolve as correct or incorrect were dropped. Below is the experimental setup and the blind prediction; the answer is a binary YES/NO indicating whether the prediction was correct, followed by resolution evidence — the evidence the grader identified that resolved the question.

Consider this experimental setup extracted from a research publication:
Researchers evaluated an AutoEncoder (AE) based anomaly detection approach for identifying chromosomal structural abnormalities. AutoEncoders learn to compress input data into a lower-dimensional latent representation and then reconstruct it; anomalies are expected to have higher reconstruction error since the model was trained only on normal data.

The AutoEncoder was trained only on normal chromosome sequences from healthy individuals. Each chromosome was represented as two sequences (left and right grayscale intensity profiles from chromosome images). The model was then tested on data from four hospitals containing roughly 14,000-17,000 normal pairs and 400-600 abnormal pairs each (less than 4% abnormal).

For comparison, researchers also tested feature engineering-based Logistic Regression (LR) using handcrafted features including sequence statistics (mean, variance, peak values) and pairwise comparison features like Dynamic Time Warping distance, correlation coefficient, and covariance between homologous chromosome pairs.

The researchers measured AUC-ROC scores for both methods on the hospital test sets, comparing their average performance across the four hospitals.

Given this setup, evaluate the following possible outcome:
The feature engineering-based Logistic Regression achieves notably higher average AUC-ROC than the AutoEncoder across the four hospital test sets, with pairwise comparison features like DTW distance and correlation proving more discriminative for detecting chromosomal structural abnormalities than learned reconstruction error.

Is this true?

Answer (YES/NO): YES